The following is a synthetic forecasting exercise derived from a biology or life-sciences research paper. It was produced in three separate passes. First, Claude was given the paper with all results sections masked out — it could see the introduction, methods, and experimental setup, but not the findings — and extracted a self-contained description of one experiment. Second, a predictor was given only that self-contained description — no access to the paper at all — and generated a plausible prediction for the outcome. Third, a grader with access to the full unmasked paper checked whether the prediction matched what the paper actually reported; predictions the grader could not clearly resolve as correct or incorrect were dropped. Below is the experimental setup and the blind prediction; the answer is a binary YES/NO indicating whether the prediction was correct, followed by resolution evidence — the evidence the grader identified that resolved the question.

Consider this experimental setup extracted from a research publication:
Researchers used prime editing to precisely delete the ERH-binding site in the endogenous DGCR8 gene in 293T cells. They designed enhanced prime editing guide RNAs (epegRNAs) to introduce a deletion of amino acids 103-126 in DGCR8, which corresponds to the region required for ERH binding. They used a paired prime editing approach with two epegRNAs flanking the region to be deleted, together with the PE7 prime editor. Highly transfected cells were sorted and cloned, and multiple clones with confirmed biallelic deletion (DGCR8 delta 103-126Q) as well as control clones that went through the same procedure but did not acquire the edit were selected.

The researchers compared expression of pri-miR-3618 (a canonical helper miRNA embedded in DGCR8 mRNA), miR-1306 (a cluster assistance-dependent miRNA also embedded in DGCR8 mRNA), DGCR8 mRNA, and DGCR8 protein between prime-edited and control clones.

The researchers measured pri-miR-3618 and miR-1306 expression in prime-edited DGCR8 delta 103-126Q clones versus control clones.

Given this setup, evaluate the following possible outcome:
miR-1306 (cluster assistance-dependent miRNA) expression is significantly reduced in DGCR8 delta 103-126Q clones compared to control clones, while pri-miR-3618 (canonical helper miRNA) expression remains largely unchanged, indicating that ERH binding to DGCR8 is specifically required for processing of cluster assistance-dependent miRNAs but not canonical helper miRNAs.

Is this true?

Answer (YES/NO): NO